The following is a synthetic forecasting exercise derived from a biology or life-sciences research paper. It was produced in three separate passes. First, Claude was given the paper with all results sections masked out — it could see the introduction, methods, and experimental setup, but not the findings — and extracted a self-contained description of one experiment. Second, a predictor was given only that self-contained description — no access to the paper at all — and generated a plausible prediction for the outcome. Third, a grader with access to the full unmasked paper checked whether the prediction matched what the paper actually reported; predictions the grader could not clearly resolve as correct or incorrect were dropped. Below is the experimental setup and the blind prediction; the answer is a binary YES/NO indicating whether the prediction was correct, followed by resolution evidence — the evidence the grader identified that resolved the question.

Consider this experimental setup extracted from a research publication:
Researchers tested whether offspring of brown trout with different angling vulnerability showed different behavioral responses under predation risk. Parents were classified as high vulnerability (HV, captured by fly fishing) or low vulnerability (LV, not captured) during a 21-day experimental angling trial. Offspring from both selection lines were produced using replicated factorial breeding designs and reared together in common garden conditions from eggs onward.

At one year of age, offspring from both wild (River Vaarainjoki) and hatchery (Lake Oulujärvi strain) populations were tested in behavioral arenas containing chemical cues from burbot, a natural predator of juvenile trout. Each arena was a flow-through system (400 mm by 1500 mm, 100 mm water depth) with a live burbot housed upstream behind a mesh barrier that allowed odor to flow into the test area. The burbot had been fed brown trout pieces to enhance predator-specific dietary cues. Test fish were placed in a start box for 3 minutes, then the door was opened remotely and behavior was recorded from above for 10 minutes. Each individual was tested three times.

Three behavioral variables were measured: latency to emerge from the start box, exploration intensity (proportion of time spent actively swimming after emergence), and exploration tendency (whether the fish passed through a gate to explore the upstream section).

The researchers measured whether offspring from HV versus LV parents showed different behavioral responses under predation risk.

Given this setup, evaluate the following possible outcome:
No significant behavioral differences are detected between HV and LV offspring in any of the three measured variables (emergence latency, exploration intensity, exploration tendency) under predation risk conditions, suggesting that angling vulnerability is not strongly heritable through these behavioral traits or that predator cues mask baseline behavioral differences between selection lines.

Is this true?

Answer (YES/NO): NO